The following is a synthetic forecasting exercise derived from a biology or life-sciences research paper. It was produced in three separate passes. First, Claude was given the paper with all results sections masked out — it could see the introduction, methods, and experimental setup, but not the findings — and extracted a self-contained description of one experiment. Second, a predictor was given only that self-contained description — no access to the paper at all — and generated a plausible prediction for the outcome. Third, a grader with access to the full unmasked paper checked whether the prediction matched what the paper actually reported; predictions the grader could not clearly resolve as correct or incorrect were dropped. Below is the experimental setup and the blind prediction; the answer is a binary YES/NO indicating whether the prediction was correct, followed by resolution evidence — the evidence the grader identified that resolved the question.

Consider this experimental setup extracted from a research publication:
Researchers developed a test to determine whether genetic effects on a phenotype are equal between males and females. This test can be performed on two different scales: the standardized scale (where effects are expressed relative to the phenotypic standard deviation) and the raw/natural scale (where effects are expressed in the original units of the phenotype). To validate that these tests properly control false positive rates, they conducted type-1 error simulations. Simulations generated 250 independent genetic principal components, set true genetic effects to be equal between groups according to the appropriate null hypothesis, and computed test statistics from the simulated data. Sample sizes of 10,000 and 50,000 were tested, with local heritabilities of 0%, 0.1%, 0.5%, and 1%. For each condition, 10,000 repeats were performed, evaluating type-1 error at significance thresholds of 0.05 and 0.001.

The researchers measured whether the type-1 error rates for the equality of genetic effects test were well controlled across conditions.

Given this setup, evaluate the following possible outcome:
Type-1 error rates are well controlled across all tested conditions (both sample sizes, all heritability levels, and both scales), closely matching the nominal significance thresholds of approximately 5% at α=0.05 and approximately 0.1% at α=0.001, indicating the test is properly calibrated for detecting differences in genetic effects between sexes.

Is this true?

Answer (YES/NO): YES